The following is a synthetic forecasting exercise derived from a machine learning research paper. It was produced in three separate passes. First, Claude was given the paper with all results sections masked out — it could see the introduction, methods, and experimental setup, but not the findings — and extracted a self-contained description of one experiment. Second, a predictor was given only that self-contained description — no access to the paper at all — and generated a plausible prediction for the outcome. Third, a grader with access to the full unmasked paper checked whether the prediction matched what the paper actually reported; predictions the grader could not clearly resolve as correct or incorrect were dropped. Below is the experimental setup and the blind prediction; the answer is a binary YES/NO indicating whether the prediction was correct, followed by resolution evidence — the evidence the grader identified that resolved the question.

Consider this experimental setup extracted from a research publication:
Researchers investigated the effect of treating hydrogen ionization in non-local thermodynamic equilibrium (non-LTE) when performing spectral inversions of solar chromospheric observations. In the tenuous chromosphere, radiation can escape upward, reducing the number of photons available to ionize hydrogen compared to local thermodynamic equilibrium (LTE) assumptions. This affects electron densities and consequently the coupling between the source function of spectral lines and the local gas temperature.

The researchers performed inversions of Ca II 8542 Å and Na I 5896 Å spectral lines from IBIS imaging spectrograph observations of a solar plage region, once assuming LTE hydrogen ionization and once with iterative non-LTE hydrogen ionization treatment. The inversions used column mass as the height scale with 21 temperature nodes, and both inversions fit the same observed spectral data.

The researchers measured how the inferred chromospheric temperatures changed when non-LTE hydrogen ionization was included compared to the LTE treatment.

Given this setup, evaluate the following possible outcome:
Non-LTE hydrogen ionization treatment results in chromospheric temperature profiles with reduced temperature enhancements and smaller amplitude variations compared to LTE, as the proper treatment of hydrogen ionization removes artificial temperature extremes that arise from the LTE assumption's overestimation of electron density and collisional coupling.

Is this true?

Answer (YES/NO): NO